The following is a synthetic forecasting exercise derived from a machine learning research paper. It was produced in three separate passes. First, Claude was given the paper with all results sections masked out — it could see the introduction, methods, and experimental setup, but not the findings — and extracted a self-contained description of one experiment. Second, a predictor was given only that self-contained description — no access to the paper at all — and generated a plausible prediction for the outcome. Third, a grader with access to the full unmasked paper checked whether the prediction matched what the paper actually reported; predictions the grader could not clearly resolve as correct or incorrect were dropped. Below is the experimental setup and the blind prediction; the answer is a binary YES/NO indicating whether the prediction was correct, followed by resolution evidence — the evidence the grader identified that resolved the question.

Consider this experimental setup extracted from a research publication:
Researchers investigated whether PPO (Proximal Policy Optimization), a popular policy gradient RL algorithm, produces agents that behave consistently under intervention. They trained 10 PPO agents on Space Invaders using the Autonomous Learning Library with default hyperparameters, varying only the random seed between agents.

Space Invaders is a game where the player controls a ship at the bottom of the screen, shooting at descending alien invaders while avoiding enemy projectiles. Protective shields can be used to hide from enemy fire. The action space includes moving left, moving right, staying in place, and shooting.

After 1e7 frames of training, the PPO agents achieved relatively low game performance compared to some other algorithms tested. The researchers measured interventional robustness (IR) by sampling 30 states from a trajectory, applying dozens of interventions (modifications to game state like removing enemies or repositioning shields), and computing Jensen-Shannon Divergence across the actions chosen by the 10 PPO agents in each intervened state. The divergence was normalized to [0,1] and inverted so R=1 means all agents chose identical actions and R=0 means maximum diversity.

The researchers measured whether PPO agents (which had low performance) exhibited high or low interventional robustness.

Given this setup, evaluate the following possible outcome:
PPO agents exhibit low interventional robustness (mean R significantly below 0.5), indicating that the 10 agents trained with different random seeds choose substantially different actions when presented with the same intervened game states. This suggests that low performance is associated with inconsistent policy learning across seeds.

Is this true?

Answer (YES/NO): YES